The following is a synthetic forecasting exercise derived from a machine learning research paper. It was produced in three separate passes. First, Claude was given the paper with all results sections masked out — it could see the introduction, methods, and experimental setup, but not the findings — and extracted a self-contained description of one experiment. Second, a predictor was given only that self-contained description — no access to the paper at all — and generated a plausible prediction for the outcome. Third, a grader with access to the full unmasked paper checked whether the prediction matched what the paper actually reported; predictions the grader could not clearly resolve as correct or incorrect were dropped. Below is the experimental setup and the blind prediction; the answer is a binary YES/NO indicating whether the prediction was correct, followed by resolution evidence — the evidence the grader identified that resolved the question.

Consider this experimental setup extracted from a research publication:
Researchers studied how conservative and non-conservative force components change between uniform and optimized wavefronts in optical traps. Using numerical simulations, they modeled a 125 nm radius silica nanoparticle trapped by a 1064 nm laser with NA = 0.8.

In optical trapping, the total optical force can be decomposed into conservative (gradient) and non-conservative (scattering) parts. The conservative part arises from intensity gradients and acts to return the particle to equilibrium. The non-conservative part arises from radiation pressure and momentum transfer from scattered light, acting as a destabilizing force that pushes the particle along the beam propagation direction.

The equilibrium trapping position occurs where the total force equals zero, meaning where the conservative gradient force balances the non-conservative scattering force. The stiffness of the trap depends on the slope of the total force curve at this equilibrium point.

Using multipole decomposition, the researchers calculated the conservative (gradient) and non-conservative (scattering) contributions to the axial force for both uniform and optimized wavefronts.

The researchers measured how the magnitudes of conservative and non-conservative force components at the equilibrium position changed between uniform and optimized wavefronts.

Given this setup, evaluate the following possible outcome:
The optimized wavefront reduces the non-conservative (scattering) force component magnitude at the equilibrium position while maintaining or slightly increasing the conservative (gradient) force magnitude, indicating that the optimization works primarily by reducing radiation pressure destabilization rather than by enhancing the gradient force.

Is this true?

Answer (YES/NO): YES